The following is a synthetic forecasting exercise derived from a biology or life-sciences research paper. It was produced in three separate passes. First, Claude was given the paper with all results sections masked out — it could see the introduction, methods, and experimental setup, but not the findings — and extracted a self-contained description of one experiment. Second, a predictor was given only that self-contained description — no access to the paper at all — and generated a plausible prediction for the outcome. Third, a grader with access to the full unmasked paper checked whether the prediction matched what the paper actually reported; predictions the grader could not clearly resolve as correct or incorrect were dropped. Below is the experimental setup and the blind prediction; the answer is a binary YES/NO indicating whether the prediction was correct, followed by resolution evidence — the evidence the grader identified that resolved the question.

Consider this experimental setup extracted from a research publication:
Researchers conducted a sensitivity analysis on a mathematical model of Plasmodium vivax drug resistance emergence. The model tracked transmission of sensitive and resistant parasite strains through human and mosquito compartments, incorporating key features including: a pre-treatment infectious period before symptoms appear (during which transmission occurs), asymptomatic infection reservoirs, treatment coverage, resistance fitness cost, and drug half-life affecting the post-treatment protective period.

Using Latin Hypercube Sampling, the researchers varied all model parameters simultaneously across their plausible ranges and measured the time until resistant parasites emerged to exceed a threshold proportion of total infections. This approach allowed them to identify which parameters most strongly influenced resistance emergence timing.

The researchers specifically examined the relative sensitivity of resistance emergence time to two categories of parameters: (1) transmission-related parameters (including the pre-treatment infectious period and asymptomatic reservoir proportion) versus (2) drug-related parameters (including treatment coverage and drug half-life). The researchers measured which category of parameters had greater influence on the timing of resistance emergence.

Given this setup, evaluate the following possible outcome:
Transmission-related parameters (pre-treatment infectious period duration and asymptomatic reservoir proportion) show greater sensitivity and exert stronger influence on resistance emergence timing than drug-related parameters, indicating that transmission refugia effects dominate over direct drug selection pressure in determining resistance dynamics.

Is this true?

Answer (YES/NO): NO